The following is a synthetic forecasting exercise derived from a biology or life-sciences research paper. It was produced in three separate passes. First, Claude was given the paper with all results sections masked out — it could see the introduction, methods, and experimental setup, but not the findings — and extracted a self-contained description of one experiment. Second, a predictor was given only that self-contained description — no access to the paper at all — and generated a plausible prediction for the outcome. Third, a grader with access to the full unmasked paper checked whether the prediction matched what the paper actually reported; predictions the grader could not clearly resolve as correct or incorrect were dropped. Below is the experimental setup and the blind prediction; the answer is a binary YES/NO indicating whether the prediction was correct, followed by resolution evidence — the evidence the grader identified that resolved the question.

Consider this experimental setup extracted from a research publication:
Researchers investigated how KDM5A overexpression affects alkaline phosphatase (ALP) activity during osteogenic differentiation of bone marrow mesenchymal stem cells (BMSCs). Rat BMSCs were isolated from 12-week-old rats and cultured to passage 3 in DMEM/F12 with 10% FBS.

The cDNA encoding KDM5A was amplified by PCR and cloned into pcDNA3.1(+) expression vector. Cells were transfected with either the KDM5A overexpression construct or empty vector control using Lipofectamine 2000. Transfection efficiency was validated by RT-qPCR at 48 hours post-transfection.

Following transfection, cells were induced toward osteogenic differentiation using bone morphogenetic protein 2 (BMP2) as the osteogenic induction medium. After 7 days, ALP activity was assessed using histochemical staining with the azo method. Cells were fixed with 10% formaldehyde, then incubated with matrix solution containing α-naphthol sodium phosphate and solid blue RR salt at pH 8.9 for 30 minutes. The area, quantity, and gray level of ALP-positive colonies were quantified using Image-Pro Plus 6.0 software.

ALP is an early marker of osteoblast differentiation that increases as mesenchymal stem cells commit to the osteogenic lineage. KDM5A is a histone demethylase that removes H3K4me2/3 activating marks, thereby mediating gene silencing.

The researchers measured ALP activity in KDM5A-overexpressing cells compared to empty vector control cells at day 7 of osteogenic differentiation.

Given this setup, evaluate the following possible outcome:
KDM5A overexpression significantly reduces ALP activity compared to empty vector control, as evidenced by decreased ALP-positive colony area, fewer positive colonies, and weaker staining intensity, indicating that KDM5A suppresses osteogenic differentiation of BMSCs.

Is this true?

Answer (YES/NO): YES